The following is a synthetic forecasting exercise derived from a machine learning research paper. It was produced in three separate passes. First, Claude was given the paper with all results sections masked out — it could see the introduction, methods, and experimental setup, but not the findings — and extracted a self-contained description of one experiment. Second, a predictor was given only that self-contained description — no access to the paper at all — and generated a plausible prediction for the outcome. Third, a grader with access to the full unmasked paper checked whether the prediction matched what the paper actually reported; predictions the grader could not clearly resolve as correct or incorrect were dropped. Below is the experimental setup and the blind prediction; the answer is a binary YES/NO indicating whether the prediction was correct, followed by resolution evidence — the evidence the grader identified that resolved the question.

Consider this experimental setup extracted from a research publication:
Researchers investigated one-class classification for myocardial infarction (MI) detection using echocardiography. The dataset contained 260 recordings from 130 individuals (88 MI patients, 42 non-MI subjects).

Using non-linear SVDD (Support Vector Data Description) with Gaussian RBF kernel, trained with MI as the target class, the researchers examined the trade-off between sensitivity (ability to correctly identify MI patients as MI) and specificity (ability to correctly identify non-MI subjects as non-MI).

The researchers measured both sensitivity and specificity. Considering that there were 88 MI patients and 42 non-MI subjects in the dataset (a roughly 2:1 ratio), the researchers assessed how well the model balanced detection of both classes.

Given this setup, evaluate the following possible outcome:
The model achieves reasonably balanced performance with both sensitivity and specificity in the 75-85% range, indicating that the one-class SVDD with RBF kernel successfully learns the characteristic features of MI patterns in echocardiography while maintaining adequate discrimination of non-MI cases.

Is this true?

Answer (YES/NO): NO